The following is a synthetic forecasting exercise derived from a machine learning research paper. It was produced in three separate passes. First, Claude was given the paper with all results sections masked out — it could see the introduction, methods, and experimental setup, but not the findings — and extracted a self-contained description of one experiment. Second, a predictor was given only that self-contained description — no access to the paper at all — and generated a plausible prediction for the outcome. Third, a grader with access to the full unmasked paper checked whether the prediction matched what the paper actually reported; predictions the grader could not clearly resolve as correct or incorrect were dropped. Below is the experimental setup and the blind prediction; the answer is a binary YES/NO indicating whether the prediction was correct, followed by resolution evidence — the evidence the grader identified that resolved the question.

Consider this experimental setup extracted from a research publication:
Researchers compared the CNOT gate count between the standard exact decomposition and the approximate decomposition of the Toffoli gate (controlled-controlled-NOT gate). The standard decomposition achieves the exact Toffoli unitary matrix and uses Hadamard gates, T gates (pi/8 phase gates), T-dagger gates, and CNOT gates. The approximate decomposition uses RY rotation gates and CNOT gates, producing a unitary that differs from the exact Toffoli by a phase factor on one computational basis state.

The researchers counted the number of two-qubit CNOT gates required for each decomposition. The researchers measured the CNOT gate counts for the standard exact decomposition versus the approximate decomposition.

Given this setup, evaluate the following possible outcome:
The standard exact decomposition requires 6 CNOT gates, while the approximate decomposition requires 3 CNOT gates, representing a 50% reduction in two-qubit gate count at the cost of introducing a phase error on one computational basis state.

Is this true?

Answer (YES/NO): YES